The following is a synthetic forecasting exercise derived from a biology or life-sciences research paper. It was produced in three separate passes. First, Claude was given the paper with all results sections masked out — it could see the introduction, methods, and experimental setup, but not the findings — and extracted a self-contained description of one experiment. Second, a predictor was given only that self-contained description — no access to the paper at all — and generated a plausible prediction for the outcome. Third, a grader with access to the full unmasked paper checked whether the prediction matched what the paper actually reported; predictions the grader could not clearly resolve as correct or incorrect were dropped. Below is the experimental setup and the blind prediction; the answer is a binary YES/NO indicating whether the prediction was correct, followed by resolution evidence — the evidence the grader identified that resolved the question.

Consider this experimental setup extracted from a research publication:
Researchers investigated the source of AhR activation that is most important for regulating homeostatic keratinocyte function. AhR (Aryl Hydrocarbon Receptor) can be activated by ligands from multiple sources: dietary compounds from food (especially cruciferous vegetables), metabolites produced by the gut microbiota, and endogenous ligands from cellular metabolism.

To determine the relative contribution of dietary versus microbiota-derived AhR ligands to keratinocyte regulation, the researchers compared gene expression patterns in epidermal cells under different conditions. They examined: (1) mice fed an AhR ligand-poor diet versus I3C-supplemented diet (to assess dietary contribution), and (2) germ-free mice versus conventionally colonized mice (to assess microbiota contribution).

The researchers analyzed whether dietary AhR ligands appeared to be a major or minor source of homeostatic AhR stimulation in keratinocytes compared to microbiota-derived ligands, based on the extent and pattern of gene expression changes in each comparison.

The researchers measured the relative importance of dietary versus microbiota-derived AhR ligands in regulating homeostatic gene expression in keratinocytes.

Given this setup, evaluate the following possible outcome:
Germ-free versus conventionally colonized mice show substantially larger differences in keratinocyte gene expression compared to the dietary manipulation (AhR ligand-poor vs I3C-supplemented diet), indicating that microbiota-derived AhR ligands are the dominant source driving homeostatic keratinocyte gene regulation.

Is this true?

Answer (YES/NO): NO